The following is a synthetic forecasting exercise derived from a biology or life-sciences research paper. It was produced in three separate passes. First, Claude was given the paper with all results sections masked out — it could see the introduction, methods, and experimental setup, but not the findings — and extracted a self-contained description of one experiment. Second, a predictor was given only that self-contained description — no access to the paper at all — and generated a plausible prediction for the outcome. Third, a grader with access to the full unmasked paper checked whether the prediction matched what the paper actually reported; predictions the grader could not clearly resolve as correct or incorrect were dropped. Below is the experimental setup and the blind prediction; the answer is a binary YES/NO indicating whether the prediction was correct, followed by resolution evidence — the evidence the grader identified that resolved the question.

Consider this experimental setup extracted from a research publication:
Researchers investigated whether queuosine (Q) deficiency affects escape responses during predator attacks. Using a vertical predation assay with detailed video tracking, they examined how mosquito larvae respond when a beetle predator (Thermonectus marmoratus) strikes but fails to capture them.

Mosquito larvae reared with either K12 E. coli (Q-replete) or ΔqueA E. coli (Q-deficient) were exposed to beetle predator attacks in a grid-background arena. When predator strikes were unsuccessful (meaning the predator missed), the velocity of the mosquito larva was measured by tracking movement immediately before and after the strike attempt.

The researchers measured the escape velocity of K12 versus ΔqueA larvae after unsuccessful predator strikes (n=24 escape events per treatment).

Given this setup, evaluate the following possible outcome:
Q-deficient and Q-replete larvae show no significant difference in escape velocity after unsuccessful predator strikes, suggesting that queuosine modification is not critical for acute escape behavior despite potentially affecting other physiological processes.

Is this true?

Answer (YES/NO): NO